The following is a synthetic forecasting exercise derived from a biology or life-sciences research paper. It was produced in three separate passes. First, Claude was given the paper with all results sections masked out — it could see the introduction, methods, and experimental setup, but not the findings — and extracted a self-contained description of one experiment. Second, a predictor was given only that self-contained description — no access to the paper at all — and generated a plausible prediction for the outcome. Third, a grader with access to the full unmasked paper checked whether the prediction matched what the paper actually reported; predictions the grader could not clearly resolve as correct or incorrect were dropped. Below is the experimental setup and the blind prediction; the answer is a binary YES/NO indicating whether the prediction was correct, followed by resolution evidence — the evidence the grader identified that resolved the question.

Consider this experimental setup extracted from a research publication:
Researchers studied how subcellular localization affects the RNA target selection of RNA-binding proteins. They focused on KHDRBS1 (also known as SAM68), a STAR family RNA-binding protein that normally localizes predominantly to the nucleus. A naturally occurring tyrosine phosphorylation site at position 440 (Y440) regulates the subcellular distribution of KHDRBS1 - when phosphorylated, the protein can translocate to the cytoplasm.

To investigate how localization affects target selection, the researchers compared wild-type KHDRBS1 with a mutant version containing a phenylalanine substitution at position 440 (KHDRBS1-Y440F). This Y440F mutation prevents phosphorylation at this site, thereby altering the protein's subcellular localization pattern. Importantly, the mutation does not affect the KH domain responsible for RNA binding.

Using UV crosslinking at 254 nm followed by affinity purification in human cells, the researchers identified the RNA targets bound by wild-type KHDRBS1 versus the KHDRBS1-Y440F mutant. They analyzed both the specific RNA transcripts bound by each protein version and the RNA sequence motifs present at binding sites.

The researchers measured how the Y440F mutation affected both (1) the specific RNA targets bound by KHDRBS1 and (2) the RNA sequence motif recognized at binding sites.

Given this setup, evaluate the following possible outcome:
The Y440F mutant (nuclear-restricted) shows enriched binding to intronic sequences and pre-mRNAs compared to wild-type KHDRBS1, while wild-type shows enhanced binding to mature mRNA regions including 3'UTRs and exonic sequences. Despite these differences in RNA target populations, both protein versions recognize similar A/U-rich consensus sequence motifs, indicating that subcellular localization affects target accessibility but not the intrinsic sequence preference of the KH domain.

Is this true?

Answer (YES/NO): NO